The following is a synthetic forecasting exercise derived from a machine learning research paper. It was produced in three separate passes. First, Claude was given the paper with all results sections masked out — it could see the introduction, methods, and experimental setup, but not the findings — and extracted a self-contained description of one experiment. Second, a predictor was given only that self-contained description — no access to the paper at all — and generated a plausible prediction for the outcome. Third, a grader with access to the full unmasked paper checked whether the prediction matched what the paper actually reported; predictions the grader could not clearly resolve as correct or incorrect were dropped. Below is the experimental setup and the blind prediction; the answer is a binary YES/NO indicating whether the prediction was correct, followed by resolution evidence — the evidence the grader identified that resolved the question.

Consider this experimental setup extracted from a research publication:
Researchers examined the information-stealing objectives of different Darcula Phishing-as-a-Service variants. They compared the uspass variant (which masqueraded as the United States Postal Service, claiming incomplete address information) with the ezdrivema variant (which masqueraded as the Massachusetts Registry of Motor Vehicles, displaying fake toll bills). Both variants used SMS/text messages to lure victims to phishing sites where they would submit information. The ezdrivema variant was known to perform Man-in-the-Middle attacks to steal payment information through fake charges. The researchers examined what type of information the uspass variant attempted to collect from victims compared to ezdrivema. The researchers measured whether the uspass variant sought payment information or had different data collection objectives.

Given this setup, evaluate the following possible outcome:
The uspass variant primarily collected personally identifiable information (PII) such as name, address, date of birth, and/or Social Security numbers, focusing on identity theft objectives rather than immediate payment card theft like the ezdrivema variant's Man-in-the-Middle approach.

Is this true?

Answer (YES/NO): YES